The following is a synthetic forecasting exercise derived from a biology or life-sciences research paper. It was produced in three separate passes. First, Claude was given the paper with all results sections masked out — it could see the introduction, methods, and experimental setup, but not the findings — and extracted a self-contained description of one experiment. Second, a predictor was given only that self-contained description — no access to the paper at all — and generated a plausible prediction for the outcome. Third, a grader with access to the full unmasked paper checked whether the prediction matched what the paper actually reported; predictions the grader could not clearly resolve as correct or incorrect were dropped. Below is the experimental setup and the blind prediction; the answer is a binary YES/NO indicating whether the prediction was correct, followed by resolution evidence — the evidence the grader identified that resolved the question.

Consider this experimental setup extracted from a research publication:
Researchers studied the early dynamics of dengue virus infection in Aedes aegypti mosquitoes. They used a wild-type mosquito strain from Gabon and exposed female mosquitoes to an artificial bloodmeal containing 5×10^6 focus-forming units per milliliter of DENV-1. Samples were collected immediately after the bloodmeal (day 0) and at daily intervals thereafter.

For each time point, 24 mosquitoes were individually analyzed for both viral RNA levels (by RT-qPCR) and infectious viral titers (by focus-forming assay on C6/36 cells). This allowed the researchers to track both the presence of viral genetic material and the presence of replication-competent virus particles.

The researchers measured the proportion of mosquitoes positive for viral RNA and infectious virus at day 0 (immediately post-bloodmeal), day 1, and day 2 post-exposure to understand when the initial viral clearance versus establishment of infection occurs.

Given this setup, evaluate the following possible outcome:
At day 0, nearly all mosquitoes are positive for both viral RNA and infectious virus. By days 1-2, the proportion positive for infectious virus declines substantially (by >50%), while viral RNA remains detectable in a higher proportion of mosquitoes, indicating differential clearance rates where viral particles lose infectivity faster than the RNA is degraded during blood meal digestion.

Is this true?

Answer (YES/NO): YES